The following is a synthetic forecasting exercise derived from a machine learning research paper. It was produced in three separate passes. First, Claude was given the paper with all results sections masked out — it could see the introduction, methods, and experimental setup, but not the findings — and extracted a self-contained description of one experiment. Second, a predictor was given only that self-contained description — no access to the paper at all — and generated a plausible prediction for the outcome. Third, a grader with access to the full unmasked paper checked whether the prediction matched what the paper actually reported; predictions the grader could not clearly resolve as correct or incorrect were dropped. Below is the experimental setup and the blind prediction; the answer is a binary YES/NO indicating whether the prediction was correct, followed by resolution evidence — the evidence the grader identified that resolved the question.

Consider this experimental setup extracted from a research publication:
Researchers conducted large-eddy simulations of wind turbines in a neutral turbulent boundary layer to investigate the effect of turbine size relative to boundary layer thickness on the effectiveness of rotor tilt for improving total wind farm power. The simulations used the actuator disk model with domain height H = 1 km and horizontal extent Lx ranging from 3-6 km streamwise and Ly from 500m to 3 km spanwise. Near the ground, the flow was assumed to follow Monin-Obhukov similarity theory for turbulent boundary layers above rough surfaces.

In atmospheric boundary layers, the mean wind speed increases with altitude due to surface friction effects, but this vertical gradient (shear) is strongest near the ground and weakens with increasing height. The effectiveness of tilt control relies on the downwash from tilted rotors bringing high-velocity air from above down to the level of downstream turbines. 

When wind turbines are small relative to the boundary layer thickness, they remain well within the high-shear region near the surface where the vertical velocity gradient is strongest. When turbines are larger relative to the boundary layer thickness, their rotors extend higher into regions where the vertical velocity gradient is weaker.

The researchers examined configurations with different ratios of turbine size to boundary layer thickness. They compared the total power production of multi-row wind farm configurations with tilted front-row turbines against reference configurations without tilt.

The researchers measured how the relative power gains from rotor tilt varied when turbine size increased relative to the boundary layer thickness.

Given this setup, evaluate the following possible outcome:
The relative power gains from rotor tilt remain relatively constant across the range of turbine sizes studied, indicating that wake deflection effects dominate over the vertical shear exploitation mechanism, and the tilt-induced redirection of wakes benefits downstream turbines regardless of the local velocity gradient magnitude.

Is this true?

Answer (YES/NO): NO